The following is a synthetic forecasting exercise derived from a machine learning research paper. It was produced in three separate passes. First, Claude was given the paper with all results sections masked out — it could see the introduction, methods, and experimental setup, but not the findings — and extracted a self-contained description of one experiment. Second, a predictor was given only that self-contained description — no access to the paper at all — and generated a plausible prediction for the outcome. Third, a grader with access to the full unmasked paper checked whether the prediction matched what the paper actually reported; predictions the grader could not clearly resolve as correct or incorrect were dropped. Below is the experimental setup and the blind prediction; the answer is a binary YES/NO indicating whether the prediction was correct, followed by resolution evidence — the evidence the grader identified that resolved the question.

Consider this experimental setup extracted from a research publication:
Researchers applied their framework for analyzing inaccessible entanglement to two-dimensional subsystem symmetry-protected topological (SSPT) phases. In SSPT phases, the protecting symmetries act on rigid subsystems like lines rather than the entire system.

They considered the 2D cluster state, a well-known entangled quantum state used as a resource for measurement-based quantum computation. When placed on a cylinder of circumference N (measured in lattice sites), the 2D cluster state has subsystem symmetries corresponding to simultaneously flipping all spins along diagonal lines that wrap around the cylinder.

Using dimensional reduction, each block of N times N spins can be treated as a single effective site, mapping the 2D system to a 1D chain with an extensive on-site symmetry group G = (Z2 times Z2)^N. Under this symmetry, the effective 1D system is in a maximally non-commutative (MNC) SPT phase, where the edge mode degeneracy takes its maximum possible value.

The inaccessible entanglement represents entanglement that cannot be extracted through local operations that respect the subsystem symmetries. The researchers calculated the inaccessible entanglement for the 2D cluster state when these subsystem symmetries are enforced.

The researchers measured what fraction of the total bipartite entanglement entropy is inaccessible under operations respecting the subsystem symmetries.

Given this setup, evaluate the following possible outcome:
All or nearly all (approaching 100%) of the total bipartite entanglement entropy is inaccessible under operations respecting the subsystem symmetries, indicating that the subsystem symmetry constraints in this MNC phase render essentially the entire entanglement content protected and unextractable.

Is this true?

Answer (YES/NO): YES